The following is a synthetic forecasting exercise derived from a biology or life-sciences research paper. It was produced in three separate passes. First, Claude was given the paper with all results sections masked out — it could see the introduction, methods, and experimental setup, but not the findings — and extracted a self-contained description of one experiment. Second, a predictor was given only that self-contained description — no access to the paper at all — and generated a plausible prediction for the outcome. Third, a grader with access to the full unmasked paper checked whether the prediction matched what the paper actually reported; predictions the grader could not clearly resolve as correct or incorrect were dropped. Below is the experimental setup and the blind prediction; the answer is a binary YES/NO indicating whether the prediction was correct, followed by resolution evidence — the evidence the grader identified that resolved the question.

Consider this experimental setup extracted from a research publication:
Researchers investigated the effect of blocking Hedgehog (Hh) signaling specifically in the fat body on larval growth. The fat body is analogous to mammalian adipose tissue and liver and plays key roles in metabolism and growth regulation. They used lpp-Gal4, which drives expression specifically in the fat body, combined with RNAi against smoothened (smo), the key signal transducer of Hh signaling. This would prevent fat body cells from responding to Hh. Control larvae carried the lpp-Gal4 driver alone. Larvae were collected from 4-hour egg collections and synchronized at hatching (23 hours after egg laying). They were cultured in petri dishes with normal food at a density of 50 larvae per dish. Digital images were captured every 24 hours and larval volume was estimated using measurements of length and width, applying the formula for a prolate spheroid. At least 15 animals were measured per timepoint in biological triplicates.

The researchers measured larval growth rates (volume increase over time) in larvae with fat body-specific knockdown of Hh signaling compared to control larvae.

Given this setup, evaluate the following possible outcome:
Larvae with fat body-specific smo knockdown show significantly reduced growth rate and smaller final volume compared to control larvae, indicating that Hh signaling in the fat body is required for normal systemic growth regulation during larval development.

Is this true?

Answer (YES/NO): NO